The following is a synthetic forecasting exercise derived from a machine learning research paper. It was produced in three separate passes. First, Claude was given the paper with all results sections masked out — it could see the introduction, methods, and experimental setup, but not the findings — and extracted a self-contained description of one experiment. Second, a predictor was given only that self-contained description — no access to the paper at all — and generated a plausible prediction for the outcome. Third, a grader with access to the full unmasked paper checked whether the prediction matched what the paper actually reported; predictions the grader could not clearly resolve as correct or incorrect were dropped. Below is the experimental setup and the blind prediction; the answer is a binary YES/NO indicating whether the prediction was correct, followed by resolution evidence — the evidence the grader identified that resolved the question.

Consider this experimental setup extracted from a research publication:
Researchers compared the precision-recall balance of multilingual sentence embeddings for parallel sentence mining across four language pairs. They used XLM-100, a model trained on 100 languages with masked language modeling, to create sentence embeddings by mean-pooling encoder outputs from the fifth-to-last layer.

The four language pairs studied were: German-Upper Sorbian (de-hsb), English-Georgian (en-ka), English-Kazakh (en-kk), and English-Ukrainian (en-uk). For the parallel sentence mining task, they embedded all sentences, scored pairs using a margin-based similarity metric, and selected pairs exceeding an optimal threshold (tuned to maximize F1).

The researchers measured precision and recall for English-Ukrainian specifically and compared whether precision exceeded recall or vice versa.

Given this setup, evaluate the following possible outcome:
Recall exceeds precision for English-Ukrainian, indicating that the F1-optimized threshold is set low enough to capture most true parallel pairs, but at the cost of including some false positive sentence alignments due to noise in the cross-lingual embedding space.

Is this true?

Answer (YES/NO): YES